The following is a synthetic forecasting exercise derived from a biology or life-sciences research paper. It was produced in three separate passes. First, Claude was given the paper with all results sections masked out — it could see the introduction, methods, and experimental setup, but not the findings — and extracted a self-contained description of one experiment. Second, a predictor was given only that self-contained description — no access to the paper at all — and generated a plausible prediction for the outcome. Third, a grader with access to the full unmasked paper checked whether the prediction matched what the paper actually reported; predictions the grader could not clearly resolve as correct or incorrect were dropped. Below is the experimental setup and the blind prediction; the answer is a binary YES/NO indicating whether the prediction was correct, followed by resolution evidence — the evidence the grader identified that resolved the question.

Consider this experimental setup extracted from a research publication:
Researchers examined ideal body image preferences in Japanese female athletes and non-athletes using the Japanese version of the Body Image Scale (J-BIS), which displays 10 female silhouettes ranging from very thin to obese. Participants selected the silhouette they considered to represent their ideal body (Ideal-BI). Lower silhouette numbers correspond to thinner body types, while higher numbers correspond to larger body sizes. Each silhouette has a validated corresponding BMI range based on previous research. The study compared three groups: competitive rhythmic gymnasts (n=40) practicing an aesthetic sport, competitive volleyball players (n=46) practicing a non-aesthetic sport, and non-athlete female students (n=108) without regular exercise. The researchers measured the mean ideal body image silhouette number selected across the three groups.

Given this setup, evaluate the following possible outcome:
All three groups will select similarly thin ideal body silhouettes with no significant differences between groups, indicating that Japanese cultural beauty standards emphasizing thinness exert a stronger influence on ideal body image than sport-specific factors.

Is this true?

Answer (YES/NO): NO